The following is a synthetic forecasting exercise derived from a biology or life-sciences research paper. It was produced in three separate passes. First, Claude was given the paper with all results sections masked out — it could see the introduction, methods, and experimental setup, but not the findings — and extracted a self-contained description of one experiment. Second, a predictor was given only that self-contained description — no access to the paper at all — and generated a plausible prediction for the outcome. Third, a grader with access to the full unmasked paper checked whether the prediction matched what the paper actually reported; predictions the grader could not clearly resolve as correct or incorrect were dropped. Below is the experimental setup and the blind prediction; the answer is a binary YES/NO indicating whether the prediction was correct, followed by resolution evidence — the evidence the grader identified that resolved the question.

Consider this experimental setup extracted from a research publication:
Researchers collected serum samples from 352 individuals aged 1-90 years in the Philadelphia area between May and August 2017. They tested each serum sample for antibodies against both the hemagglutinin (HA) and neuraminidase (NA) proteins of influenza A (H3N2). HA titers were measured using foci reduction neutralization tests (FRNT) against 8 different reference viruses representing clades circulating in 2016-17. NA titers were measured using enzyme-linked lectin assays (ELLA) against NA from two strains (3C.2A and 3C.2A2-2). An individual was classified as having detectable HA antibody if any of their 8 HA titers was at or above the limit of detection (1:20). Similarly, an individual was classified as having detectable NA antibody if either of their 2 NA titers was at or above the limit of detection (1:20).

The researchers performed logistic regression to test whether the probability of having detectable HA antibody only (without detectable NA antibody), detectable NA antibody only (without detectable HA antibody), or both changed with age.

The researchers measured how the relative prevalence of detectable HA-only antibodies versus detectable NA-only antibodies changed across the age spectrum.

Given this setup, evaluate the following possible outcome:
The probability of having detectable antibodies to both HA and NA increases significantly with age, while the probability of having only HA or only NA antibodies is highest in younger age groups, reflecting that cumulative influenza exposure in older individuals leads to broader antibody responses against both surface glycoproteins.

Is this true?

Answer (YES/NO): NO